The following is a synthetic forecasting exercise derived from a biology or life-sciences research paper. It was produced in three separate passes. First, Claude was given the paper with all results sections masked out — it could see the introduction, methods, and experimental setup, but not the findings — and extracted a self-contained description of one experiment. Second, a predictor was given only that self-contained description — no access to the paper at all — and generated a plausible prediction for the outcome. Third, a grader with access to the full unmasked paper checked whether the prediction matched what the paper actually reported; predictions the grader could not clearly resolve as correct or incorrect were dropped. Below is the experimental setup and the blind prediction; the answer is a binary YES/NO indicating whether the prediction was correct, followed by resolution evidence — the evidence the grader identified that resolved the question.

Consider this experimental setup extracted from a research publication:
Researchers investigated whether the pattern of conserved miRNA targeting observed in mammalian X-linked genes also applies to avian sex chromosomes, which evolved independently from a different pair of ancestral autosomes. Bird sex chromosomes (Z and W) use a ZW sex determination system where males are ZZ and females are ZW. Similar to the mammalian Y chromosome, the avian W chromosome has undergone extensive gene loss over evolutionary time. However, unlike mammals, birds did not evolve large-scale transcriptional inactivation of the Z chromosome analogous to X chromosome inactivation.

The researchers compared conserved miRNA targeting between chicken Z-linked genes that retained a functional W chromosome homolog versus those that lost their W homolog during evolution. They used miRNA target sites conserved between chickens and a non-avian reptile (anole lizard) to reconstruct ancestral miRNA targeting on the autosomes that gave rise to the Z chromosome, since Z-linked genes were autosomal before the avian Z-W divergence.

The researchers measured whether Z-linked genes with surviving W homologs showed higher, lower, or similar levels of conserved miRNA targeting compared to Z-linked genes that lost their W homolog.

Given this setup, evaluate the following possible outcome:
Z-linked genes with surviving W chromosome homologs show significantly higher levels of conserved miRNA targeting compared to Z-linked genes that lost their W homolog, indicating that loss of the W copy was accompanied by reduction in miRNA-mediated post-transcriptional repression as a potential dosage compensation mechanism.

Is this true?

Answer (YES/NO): NO